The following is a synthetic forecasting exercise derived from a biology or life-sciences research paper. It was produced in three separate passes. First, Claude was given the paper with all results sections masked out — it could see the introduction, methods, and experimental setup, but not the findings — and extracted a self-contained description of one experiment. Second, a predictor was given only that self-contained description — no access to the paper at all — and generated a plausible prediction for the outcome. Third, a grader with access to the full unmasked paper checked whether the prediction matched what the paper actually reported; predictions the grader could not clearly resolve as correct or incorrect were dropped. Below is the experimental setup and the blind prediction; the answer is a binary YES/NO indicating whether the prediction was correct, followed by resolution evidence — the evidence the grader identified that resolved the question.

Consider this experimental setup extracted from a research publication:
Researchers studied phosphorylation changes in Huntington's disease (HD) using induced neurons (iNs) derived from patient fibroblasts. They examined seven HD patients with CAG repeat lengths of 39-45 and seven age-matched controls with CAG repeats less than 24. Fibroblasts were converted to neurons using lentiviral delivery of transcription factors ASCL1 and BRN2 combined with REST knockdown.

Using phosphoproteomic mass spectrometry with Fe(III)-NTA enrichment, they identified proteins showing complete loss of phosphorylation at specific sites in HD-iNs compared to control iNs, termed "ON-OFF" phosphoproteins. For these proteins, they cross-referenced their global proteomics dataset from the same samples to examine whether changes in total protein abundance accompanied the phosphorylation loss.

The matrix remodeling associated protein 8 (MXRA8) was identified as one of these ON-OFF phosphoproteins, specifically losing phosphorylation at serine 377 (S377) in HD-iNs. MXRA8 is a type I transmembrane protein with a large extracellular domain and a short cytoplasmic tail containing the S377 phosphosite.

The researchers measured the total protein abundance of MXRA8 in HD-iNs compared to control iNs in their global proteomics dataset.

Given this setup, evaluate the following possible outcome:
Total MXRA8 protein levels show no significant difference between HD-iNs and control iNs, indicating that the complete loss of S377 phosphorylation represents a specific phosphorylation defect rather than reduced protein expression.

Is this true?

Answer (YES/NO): NO